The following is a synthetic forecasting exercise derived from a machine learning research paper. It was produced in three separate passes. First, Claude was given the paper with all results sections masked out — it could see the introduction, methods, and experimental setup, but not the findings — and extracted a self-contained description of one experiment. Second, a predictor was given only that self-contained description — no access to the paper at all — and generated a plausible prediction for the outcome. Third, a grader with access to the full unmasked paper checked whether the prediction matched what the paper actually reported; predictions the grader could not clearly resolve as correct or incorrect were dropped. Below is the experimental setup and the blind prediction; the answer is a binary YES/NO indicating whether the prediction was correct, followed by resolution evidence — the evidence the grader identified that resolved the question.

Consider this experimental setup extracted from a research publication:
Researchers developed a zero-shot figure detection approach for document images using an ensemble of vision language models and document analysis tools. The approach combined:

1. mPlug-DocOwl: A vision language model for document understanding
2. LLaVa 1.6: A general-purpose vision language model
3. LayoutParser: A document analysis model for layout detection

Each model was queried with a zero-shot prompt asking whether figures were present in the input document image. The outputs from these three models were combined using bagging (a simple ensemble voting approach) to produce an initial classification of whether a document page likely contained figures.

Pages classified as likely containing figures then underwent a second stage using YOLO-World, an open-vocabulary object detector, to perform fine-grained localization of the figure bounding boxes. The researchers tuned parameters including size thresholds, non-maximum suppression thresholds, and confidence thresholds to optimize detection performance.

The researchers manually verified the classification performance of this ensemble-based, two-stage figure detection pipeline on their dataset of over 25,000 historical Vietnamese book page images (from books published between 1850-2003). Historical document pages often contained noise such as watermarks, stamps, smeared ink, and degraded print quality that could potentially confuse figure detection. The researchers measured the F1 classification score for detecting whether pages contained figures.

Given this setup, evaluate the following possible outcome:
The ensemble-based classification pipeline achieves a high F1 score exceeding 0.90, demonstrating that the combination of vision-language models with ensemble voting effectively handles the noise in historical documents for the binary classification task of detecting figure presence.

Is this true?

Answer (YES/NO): YES